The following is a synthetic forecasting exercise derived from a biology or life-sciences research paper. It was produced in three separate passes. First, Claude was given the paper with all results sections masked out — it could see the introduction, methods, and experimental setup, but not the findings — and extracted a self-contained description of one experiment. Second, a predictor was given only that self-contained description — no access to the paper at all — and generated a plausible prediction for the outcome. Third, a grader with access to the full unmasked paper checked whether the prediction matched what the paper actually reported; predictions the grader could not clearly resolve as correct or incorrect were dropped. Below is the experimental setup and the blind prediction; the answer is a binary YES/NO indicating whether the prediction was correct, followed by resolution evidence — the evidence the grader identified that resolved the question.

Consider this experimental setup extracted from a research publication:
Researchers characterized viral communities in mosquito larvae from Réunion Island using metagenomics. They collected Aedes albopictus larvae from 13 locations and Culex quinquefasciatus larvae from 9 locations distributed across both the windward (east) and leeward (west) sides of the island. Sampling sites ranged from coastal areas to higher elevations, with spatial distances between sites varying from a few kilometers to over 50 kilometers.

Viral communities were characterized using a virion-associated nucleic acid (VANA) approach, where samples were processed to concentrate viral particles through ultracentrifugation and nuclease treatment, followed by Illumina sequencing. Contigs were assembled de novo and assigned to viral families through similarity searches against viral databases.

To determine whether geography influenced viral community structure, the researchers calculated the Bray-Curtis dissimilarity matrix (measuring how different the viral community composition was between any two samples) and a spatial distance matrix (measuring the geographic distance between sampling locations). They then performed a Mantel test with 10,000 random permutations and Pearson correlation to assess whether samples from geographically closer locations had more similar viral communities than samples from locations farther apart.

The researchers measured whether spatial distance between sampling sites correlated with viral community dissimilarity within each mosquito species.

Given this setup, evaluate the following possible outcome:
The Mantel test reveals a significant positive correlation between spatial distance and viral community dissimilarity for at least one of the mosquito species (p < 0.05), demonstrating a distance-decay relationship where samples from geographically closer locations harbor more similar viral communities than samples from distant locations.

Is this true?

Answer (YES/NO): YES